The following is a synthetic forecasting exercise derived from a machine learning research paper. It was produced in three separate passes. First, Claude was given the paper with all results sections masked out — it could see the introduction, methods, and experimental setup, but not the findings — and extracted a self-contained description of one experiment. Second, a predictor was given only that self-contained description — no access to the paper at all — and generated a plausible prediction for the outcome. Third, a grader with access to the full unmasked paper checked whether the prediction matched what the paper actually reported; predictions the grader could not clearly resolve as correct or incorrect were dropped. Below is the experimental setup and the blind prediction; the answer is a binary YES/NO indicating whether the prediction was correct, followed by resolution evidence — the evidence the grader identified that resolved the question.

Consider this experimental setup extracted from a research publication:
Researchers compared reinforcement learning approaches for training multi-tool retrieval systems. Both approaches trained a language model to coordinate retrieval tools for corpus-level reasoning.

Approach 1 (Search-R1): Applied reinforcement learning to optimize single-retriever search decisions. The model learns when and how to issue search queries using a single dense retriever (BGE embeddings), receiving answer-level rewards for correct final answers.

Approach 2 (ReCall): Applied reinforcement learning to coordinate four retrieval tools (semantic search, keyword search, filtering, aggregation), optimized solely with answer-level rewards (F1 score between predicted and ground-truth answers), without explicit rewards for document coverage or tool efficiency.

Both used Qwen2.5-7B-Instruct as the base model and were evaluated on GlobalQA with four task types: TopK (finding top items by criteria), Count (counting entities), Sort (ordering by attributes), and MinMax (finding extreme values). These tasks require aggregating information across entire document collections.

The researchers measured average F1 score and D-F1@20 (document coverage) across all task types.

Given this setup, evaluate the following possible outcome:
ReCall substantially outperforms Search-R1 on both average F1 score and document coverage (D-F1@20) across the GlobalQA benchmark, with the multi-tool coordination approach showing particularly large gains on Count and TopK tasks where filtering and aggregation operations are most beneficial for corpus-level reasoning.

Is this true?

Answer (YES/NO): NO